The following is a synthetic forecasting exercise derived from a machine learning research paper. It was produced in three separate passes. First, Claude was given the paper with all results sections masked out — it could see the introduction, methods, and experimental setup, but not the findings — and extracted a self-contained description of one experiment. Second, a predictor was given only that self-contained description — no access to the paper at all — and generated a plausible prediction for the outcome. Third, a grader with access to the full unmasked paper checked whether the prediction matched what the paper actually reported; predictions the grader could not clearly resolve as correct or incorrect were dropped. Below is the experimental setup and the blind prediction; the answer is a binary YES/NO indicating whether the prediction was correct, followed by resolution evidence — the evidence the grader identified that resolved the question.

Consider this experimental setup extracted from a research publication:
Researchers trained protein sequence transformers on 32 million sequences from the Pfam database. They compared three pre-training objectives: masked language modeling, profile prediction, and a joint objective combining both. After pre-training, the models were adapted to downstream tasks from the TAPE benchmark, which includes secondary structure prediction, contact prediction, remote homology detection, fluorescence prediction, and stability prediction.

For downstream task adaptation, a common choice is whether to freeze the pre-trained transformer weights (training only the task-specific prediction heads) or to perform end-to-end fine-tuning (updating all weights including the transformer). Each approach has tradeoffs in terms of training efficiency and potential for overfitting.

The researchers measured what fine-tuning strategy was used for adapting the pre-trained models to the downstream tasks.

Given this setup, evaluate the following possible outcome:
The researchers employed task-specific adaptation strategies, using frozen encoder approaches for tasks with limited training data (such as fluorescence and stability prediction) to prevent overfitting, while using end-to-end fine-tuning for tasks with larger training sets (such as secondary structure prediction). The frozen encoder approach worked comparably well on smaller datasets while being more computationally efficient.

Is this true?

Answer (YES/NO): NO